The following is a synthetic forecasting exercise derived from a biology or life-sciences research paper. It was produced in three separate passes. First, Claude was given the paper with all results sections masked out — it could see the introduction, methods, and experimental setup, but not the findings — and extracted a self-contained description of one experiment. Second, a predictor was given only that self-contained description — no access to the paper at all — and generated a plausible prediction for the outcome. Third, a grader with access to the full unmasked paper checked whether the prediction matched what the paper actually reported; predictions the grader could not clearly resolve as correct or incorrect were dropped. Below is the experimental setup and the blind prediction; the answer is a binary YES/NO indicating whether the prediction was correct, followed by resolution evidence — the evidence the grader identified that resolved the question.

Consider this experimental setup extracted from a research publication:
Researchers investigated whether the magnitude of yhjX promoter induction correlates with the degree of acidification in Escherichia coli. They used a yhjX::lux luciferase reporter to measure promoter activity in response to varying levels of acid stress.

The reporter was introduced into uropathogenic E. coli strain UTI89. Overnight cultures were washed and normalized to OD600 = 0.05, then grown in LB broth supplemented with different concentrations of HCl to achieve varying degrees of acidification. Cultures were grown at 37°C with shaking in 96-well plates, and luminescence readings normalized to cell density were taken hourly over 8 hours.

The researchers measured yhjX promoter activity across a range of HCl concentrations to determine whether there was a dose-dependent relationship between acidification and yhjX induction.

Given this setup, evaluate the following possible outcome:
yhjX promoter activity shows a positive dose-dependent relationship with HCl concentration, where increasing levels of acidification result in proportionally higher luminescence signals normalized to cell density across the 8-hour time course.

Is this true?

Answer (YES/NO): YES